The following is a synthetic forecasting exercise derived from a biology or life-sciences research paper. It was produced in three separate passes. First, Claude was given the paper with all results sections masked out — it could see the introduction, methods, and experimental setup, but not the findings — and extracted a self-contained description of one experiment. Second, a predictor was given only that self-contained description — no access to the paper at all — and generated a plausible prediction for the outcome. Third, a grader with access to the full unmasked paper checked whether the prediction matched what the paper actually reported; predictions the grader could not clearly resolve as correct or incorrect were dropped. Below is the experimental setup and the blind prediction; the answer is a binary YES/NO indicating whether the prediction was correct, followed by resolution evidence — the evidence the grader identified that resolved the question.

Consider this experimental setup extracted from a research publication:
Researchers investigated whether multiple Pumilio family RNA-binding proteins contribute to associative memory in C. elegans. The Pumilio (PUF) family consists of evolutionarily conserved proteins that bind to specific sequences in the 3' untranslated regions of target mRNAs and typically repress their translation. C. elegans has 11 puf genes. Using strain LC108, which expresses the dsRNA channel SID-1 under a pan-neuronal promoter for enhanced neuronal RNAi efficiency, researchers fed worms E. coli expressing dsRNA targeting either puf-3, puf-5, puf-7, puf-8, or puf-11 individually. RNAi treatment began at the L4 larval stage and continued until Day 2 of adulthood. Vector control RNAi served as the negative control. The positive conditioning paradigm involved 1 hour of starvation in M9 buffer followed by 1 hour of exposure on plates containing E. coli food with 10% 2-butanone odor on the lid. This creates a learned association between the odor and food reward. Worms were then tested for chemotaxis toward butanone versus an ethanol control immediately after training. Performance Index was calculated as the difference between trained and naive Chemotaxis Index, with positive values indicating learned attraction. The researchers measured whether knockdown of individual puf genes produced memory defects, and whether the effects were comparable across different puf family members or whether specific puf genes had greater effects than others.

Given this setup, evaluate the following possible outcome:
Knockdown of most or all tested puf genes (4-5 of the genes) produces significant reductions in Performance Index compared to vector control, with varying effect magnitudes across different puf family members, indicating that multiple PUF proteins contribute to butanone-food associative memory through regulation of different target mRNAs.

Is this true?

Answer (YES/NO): NO